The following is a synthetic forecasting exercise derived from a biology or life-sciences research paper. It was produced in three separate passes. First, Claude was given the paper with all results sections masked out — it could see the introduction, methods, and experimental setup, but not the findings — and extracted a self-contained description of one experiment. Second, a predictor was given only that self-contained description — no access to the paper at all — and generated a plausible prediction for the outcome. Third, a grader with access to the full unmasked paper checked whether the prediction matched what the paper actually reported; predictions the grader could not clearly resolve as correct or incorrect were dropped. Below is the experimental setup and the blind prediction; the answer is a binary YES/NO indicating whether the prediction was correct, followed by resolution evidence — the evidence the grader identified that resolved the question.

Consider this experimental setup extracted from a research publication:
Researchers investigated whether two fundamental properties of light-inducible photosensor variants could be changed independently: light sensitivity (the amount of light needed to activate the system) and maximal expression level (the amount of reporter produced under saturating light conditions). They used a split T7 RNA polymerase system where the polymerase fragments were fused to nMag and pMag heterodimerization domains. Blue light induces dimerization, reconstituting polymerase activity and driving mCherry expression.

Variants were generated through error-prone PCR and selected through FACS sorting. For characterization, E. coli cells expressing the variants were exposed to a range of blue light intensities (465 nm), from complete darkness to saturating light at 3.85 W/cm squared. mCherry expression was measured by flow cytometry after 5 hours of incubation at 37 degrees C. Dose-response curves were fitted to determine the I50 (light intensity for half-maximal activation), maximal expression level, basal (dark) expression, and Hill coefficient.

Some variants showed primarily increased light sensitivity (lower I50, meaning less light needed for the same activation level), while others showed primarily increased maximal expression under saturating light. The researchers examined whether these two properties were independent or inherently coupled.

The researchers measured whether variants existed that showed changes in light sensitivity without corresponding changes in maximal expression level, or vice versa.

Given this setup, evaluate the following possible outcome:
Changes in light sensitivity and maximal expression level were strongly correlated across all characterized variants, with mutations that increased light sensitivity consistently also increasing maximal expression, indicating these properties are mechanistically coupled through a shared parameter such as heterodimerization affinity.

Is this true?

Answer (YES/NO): NO